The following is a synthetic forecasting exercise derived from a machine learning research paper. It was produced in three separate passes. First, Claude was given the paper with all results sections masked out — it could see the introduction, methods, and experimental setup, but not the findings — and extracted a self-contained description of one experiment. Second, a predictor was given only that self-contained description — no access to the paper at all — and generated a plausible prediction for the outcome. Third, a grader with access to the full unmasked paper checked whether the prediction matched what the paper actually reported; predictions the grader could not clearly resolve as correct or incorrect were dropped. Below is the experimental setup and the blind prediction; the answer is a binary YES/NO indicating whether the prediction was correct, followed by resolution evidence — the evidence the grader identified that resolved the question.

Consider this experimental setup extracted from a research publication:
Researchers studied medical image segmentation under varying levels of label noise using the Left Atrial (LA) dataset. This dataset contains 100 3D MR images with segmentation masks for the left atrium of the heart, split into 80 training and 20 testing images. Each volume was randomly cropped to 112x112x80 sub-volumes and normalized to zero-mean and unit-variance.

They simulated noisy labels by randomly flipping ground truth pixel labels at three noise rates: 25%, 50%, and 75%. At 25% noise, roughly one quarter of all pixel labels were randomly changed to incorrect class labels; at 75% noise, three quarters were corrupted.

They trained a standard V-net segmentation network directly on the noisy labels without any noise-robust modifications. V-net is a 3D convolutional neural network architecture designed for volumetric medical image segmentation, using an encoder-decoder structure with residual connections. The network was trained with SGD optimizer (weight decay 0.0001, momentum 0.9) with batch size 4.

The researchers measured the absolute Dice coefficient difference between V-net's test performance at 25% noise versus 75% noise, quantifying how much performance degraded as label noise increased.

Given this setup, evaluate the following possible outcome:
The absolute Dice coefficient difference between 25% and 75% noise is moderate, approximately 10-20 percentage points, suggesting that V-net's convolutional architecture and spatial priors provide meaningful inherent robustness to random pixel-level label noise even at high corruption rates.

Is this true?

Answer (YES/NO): YES